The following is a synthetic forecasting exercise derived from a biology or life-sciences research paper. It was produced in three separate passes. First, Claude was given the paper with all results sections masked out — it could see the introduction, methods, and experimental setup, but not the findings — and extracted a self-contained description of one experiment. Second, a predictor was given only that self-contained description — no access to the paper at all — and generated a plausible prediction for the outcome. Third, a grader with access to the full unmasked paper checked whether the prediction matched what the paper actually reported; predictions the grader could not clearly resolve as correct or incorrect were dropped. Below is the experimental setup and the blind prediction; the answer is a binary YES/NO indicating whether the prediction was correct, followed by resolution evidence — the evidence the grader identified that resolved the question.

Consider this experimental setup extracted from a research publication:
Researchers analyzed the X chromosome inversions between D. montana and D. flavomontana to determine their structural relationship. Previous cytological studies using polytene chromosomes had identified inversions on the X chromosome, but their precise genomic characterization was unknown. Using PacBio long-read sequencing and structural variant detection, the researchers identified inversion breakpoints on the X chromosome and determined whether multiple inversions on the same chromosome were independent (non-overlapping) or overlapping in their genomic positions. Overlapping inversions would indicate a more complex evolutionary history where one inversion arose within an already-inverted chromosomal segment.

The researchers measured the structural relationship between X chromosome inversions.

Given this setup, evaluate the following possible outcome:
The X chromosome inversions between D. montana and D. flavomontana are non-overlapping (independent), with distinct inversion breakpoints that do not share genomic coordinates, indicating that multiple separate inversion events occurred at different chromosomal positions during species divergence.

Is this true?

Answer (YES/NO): NO